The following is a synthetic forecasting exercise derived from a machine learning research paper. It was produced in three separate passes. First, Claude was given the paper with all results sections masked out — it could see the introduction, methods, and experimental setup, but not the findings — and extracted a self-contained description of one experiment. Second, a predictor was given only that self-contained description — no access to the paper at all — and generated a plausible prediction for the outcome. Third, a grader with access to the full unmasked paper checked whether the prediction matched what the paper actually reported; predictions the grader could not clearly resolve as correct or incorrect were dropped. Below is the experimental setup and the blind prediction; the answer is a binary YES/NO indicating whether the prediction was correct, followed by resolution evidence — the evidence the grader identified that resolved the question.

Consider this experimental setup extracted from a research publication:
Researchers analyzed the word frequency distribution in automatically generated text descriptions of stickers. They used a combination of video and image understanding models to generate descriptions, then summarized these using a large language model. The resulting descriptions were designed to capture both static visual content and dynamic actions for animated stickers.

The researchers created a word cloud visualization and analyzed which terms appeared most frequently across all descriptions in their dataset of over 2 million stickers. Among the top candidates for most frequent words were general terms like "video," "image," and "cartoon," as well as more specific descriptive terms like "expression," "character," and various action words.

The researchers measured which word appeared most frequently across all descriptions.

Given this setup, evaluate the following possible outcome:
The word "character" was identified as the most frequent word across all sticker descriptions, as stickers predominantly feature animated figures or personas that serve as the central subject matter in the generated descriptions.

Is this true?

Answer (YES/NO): NO